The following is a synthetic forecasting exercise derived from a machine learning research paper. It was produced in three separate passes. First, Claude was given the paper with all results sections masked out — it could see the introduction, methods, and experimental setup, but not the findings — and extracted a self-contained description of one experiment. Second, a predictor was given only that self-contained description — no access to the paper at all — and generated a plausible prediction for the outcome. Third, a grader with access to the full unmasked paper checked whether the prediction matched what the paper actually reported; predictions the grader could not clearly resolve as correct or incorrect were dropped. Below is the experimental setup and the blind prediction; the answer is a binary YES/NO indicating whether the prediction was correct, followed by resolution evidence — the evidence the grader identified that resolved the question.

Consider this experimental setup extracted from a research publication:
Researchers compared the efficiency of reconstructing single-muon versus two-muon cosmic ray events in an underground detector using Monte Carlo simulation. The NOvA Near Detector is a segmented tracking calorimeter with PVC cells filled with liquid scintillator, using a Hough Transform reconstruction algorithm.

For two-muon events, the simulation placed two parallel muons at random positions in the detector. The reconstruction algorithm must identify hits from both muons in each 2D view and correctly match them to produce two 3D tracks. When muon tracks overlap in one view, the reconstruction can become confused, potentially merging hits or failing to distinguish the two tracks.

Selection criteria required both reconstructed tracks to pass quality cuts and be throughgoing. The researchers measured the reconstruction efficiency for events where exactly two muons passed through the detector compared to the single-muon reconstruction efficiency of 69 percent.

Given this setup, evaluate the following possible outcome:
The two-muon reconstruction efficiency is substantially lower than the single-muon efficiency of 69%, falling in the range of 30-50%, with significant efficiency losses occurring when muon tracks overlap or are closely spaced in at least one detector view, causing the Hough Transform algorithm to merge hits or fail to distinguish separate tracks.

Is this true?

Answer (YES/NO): YES